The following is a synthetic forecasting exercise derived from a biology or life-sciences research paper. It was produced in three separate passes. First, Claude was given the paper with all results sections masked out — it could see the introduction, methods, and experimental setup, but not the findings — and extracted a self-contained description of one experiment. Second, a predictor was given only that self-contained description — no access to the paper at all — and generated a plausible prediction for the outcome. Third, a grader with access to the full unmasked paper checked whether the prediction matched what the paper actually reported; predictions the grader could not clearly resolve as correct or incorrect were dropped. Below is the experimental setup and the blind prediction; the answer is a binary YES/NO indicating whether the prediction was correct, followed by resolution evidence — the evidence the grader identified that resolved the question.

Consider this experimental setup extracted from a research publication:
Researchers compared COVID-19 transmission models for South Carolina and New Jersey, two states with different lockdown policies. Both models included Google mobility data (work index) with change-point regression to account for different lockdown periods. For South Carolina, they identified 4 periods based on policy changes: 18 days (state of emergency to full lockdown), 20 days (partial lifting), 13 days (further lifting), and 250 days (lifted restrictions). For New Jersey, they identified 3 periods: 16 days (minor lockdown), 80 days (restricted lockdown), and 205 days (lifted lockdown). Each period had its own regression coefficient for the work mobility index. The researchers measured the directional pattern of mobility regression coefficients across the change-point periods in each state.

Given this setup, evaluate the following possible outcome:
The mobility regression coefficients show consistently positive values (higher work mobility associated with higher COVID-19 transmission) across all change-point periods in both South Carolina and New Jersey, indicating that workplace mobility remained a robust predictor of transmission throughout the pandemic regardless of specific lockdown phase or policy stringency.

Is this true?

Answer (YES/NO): NO